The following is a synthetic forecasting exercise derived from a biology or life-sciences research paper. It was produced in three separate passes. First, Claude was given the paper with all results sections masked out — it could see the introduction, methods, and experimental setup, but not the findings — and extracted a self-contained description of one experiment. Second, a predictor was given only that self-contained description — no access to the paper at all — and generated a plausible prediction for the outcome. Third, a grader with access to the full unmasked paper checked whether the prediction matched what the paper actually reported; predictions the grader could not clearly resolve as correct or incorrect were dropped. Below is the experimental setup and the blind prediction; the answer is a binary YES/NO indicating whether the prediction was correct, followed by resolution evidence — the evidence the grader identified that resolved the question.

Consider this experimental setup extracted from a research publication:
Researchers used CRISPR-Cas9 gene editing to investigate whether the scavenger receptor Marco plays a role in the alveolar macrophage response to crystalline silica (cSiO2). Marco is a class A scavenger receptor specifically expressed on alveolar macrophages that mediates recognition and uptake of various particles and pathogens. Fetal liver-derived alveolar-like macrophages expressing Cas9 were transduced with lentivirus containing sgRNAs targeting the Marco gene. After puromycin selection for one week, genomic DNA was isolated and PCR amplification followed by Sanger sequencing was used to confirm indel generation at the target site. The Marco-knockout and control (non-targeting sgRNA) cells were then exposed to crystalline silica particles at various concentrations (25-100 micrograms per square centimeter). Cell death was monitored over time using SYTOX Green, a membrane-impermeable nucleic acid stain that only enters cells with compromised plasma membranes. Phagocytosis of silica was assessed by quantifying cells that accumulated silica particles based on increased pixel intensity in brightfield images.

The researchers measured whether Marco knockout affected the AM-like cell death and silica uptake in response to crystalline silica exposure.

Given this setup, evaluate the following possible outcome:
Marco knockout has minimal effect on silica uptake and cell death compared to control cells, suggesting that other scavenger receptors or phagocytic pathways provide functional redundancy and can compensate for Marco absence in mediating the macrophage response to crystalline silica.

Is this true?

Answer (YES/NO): NO